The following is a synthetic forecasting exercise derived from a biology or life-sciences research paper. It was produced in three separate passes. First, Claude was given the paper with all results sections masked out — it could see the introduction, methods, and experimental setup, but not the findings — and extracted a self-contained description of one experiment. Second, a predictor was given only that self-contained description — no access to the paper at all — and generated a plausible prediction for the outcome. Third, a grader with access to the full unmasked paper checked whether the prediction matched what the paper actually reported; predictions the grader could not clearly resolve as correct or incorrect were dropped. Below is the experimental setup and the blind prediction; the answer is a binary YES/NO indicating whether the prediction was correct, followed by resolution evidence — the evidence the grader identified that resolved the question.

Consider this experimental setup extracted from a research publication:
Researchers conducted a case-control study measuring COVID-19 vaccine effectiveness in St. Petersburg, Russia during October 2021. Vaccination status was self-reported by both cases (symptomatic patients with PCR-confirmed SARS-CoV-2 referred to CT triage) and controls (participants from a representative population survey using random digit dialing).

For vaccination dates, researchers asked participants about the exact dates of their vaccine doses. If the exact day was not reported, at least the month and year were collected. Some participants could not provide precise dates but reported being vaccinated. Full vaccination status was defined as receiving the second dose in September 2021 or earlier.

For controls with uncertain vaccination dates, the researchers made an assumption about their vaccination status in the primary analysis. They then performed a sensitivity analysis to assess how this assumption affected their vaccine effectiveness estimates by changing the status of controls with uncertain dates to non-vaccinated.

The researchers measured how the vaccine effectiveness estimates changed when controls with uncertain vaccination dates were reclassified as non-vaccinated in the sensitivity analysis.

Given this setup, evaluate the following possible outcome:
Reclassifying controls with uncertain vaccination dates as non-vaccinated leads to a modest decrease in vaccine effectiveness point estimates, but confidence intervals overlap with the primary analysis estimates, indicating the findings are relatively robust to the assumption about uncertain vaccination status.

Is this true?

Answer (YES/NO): NO